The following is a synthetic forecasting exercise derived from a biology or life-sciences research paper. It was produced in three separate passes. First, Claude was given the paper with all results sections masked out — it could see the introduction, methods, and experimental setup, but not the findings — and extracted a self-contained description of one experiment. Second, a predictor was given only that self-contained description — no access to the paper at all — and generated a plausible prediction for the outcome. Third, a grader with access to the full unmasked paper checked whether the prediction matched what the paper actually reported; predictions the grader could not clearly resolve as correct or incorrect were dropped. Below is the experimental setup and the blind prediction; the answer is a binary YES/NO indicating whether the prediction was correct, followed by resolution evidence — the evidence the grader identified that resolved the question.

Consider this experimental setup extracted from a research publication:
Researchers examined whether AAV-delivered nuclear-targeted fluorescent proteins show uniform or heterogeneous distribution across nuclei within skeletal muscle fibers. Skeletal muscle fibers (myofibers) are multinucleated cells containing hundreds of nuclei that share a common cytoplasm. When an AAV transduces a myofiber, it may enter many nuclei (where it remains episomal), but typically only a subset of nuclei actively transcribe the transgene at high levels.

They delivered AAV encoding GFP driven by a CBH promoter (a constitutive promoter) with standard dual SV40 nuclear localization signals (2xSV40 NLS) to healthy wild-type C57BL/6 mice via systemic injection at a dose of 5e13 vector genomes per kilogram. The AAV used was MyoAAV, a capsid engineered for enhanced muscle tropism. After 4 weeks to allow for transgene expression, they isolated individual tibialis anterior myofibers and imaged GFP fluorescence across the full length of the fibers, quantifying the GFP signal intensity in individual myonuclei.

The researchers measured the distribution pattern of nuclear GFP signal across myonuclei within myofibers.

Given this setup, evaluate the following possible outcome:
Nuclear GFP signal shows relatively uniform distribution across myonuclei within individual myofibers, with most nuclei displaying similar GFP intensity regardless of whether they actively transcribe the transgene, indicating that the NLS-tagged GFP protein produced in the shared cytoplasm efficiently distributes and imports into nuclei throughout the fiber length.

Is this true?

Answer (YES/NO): NO